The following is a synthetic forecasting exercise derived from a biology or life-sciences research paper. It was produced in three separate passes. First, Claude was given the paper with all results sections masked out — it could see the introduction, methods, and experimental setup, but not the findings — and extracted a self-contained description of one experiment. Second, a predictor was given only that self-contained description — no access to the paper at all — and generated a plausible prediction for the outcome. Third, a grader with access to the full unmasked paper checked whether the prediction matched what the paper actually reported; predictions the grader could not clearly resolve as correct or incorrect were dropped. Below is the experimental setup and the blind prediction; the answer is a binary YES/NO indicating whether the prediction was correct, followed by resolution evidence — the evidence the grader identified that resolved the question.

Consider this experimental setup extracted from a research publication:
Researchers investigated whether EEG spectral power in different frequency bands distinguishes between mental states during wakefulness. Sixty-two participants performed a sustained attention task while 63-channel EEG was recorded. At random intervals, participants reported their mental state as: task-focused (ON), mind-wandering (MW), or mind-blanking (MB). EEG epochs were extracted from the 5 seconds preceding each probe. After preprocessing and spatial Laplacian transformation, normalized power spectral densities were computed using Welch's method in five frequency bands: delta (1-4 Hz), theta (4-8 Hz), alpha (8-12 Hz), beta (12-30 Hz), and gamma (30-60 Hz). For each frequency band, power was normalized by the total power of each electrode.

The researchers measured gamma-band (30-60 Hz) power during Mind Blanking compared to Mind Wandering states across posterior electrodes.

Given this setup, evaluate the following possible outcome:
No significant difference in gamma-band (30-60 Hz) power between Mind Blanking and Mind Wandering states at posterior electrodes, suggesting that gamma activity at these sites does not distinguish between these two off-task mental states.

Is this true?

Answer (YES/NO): NO